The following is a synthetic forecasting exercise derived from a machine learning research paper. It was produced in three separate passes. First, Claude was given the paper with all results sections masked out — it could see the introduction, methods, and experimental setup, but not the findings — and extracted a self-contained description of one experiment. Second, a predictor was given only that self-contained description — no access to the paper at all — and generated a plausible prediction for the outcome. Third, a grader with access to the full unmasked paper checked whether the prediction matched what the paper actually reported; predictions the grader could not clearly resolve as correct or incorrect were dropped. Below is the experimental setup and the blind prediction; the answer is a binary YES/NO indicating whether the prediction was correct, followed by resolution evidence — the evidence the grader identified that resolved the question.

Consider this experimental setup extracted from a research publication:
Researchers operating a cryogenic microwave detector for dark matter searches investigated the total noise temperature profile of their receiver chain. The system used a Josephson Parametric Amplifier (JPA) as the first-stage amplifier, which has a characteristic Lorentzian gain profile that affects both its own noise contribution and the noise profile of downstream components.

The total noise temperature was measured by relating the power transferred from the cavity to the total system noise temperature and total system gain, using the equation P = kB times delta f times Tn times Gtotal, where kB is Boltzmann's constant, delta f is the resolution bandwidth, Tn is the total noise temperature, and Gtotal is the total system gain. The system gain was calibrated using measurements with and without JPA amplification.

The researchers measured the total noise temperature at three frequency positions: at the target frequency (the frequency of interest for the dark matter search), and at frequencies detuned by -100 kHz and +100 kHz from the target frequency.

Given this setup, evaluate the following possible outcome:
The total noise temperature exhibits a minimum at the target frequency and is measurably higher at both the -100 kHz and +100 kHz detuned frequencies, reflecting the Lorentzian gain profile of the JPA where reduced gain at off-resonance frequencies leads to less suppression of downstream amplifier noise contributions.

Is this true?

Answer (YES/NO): NO